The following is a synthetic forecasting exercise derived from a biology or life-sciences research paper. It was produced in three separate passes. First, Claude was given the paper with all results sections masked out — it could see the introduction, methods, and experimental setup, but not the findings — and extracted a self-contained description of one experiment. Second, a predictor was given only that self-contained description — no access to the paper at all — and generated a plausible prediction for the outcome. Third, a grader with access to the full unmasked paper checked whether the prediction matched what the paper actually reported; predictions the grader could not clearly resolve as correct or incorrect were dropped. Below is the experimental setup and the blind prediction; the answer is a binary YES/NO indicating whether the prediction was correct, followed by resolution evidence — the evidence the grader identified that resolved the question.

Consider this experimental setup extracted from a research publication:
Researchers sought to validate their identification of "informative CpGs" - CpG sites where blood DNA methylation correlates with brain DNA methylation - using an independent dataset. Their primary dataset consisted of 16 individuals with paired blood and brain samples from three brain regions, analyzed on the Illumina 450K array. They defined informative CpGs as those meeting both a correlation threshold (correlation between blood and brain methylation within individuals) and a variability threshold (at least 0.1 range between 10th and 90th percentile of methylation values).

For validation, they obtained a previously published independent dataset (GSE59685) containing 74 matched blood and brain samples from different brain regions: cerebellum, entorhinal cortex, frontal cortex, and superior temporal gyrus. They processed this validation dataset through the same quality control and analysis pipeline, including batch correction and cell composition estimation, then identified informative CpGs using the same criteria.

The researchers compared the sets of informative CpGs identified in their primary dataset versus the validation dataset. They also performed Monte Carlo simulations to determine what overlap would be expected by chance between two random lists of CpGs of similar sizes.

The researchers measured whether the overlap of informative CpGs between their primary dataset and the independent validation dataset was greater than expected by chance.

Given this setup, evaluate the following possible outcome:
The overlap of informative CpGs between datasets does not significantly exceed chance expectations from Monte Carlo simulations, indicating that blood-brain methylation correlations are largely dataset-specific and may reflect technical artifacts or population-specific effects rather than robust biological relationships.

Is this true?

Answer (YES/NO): NO